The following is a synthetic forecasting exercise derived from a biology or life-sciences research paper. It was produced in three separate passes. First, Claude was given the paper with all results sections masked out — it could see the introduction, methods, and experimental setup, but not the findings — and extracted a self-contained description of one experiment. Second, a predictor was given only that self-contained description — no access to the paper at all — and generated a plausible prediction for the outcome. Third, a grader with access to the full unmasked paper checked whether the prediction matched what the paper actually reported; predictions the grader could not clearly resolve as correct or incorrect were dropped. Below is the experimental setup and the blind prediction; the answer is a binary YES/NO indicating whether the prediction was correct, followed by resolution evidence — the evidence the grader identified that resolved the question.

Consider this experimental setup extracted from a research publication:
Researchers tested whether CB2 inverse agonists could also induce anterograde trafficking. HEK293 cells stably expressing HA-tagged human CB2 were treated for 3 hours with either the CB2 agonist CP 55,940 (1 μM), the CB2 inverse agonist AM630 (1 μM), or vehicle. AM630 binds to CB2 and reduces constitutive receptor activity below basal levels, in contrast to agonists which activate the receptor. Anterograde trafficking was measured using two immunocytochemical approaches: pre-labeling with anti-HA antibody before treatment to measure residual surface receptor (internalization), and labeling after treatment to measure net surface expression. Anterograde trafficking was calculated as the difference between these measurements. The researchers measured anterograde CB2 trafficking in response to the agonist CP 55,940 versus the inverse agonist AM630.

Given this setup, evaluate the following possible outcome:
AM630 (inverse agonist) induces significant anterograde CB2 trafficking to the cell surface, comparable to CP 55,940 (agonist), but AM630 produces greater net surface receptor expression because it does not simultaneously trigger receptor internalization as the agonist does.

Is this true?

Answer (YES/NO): NO